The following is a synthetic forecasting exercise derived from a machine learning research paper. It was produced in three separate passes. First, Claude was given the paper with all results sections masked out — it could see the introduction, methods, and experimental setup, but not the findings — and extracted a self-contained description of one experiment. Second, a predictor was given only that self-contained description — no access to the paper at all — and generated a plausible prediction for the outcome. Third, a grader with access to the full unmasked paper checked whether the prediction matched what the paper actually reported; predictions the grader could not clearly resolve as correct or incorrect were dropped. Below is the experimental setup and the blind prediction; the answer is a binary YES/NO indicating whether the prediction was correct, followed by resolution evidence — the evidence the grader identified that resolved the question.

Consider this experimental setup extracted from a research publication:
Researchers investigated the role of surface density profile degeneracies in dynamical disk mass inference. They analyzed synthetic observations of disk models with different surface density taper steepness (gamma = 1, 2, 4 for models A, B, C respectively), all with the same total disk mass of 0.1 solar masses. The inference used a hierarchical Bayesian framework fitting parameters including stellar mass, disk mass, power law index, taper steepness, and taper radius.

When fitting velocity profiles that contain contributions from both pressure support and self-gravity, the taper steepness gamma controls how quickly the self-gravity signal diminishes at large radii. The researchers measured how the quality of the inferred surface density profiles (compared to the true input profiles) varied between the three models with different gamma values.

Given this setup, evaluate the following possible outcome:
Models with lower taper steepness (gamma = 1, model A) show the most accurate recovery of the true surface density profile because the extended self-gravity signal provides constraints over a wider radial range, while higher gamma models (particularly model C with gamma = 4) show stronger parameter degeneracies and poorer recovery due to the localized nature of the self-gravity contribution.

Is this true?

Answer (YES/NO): NO